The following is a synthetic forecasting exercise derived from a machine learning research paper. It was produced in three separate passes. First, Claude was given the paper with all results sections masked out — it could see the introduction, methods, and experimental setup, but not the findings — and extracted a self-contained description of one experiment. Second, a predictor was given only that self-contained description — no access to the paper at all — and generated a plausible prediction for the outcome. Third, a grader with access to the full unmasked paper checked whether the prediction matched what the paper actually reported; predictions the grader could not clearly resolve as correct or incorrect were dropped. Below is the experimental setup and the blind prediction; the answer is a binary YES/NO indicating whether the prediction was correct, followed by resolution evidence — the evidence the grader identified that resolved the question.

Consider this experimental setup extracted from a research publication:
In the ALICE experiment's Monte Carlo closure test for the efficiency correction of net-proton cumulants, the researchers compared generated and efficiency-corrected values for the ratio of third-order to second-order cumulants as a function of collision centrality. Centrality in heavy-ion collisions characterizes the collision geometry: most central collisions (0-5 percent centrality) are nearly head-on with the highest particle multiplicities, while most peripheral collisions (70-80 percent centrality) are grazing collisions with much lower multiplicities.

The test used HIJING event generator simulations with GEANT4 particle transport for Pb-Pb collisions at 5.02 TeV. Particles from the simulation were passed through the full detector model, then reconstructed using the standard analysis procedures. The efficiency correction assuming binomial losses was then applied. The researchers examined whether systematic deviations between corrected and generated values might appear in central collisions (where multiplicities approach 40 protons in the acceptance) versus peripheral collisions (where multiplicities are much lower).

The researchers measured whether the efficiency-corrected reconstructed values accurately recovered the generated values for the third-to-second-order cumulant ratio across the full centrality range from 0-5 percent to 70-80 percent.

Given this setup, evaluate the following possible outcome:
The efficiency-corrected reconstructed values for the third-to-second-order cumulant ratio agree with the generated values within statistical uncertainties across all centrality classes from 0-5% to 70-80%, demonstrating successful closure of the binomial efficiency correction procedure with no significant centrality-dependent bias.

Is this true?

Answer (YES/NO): YES